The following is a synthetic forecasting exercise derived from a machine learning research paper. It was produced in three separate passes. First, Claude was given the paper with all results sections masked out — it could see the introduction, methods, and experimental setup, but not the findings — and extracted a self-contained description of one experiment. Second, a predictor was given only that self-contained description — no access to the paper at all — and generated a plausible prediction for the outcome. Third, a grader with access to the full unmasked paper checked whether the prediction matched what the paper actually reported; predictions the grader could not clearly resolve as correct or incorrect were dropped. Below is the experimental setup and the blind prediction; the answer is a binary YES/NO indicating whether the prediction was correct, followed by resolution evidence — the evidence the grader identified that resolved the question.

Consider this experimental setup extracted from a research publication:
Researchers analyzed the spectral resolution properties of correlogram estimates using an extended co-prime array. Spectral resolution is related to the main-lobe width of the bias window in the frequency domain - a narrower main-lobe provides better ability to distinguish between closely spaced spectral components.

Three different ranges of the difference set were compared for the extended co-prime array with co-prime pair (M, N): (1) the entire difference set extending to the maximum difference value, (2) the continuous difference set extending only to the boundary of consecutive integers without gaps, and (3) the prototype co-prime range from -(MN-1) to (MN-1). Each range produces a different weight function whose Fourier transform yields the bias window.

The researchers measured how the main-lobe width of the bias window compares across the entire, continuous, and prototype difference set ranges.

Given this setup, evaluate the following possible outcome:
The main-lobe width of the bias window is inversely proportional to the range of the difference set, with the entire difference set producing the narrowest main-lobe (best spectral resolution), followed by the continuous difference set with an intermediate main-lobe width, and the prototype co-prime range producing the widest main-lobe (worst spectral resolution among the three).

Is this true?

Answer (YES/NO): YES